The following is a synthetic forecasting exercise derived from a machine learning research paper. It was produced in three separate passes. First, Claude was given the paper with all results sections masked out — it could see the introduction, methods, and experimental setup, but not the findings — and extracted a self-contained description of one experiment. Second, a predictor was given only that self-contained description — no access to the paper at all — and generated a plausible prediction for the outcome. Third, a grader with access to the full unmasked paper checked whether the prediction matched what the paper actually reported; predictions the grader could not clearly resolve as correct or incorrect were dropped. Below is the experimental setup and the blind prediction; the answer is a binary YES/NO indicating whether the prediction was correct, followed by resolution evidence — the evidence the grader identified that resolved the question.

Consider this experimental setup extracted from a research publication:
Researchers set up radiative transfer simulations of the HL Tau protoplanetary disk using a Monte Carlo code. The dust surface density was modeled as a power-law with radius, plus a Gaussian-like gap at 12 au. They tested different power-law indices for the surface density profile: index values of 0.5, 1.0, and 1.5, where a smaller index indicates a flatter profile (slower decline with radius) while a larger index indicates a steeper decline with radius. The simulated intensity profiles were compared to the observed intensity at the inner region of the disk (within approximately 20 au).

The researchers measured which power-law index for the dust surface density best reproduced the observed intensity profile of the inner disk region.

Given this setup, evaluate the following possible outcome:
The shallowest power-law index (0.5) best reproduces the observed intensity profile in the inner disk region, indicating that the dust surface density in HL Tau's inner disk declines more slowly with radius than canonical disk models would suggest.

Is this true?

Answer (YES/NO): YES